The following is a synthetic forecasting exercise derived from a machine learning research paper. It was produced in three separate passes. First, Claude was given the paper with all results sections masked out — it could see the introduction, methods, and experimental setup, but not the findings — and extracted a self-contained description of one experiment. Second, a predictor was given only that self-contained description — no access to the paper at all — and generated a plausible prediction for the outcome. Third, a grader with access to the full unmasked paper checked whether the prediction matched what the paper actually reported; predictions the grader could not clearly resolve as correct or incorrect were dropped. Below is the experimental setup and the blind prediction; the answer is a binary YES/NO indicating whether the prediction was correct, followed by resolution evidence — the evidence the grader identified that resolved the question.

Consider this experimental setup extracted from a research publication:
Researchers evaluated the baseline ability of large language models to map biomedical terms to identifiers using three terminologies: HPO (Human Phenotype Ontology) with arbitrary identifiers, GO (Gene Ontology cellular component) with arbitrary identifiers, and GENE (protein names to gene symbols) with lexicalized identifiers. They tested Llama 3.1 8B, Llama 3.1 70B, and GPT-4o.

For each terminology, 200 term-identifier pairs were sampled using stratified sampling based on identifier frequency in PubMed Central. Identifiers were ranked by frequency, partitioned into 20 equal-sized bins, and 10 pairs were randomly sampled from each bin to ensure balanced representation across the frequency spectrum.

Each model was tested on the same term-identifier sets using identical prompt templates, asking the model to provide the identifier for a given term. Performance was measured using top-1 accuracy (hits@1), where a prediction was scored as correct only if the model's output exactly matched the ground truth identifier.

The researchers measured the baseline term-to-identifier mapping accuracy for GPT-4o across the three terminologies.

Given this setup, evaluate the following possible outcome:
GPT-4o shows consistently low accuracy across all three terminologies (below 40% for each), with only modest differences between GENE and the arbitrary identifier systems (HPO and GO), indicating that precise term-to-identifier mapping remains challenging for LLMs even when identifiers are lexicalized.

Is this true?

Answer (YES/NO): NO